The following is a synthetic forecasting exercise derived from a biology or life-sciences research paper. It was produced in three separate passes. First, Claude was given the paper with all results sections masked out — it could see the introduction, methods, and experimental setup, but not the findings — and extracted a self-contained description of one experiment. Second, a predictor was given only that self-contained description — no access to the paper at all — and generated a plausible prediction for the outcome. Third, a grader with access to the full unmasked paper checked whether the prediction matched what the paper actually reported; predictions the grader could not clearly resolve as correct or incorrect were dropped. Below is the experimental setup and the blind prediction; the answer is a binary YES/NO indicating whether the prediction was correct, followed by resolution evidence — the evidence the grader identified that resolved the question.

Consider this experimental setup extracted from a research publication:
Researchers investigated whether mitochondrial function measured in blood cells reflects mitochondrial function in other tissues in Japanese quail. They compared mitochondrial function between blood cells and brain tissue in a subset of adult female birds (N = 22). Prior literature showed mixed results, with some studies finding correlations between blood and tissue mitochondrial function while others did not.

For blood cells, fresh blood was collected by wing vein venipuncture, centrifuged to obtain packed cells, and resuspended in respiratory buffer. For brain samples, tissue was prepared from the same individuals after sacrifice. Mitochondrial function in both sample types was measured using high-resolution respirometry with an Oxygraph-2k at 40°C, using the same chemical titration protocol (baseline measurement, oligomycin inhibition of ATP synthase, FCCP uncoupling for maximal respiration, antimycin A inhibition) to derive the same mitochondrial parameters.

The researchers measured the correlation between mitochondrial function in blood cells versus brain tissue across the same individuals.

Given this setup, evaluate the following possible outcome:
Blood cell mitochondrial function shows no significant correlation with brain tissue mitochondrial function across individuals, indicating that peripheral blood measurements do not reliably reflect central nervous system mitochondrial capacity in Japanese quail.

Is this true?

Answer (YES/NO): NO